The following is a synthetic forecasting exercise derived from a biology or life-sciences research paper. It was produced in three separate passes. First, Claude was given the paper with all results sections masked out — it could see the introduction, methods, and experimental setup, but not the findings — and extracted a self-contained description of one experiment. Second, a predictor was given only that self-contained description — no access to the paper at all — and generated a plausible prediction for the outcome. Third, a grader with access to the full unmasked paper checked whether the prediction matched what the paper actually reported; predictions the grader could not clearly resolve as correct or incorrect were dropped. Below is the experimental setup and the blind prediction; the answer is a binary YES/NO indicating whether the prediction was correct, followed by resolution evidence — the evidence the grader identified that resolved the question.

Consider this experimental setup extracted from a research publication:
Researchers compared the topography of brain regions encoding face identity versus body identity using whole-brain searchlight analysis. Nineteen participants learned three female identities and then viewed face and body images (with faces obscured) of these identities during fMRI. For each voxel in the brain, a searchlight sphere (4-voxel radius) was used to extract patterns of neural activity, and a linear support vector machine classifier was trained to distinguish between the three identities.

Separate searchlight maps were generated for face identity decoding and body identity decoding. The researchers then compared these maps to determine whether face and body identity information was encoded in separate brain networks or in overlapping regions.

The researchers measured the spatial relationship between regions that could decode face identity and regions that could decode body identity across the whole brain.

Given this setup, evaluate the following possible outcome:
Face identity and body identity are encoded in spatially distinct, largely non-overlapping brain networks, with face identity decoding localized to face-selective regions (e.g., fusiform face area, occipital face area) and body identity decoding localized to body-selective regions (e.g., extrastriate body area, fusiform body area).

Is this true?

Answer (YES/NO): NO